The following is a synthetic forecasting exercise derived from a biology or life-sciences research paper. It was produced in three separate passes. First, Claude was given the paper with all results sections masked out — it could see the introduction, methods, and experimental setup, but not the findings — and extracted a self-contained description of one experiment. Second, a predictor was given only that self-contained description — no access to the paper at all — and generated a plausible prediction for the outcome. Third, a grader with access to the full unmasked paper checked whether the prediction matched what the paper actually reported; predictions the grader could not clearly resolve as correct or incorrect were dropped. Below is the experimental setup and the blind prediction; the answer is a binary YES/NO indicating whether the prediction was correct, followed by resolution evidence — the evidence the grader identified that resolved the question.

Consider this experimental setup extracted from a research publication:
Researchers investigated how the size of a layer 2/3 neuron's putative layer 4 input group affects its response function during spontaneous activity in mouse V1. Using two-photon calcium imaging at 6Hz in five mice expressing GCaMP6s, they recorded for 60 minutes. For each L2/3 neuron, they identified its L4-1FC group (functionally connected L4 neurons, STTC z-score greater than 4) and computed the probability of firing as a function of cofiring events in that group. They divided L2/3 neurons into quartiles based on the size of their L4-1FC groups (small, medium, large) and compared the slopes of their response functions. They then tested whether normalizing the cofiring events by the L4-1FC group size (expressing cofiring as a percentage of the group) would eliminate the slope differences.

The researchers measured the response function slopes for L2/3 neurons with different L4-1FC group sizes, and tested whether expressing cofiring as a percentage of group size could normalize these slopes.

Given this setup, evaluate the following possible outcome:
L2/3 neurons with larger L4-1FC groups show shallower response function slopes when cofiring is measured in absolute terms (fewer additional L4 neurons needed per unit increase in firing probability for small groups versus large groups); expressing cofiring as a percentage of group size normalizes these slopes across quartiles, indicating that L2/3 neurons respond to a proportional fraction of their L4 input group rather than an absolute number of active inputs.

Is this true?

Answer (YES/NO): NO